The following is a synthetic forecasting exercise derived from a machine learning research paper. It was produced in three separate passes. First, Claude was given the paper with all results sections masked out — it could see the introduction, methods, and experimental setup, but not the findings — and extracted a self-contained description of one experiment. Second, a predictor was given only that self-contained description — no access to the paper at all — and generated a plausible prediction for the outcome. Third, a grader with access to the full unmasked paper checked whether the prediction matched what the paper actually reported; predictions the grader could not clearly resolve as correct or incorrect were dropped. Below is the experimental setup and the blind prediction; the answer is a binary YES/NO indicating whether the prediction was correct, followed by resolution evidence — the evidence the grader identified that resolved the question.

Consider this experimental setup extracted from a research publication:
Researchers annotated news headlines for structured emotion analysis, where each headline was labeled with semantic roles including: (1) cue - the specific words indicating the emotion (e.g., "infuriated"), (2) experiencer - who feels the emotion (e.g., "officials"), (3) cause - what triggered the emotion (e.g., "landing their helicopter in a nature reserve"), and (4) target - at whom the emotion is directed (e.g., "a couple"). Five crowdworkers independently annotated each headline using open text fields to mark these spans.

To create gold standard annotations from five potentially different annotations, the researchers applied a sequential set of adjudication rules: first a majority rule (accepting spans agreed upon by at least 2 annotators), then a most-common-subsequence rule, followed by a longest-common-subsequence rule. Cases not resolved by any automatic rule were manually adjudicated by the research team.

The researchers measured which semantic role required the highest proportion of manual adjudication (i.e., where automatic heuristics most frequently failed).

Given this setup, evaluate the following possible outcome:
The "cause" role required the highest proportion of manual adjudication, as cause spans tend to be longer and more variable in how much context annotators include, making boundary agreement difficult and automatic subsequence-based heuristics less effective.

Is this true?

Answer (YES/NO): NO